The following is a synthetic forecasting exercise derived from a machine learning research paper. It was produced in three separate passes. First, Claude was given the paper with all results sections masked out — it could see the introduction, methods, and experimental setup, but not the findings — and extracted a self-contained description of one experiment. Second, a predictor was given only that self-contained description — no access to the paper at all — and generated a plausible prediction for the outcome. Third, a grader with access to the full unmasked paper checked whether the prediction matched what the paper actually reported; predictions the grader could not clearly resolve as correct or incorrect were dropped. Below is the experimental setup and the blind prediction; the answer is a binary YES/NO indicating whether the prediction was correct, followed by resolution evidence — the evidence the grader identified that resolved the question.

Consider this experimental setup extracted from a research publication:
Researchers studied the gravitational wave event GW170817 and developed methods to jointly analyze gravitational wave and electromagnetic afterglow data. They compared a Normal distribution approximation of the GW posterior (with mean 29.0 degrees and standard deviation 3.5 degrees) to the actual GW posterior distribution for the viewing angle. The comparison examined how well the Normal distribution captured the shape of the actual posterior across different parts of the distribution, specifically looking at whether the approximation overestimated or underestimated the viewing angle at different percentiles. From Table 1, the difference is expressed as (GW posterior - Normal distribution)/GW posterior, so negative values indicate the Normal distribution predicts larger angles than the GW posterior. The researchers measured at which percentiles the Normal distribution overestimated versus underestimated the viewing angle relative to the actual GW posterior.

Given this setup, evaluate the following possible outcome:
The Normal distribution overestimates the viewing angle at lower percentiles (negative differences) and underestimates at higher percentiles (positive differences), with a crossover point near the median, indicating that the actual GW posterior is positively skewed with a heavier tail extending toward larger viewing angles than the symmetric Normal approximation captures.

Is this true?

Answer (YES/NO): NO